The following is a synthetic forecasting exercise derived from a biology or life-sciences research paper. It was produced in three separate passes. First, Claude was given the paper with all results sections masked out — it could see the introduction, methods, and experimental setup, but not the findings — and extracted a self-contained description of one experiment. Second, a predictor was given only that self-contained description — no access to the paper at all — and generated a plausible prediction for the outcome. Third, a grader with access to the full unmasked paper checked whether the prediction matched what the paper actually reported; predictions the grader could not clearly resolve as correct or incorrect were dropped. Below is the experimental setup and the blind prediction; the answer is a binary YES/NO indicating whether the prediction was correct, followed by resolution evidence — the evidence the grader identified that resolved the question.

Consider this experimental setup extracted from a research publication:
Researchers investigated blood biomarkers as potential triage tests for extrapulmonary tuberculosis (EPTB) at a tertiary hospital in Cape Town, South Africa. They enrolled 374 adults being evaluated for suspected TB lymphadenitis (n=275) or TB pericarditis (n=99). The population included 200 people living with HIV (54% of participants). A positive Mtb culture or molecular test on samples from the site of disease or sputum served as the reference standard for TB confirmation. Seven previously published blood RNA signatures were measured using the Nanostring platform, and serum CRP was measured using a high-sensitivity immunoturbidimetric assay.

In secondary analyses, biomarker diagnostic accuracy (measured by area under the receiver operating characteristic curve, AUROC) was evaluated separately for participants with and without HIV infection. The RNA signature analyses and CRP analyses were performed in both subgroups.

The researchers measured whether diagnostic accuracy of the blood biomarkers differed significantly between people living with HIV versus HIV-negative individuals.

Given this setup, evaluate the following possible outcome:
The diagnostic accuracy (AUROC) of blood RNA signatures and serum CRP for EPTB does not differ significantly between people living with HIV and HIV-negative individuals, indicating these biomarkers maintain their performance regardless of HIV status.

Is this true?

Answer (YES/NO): YES